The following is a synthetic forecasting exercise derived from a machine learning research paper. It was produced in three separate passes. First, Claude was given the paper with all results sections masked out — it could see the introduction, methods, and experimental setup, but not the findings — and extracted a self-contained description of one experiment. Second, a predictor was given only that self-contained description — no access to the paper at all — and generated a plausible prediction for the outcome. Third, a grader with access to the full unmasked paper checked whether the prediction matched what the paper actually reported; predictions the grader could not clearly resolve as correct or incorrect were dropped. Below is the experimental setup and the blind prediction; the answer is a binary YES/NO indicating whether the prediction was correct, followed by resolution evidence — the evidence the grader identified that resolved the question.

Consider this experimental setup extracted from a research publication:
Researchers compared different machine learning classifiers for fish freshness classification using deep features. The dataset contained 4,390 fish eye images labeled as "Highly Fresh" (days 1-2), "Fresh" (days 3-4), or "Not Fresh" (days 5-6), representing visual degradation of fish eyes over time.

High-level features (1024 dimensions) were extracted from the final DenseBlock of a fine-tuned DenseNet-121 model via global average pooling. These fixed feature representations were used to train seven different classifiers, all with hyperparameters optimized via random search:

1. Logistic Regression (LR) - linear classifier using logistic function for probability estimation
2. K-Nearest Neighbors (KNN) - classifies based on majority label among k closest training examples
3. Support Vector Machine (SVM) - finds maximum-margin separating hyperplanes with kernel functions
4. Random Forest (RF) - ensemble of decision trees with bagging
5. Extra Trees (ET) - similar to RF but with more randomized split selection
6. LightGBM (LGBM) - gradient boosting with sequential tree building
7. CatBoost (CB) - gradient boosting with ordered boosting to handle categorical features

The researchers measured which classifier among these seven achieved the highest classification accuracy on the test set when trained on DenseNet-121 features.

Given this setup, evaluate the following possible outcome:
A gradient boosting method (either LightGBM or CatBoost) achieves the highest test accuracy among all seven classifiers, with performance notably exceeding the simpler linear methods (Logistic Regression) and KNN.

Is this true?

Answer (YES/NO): NO